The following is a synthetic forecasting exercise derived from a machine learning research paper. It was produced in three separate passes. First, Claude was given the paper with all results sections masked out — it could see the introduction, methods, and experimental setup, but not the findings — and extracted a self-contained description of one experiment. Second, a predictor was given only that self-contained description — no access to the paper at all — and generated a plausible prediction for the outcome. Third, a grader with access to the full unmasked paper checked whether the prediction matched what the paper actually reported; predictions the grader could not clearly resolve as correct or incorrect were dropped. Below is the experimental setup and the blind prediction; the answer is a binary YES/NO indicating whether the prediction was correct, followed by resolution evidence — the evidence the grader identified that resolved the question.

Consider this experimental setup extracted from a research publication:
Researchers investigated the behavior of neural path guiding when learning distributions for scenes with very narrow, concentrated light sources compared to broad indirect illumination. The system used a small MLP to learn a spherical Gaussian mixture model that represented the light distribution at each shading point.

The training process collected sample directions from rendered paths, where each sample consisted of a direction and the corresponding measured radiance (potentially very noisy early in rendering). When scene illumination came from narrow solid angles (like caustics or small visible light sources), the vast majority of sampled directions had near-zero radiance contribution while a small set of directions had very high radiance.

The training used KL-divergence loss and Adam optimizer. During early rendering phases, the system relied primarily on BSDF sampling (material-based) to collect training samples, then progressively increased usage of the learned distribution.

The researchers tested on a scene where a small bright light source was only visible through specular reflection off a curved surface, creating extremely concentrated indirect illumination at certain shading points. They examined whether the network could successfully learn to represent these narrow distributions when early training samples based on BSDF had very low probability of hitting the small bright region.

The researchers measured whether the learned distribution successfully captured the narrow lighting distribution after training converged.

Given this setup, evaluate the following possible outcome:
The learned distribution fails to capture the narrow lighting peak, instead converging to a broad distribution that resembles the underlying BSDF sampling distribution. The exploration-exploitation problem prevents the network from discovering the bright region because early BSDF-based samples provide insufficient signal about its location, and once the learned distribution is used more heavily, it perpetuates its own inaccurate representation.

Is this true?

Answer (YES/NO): NO